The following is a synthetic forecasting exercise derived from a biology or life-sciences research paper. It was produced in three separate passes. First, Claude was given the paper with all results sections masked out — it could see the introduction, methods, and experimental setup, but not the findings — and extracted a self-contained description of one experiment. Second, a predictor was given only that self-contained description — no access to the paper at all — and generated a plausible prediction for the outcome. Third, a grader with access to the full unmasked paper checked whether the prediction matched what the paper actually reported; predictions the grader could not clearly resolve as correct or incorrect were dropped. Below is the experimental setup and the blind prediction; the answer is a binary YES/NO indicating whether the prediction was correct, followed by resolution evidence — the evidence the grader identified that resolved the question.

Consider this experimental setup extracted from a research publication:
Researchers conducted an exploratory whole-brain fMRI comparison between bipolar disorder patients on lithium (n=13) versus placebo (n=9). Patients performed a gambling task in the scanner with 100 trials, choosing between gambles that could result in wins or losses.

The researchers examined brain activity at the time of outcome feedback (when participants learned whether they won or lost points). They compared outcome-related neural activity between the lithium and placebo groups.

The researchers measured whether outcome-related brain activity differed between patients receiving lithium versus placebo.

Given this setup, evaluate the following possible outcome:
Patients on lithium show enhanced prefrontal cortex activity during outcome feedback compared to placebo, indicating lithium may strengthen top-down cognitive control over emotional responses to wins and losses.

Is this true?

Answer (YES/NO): NO